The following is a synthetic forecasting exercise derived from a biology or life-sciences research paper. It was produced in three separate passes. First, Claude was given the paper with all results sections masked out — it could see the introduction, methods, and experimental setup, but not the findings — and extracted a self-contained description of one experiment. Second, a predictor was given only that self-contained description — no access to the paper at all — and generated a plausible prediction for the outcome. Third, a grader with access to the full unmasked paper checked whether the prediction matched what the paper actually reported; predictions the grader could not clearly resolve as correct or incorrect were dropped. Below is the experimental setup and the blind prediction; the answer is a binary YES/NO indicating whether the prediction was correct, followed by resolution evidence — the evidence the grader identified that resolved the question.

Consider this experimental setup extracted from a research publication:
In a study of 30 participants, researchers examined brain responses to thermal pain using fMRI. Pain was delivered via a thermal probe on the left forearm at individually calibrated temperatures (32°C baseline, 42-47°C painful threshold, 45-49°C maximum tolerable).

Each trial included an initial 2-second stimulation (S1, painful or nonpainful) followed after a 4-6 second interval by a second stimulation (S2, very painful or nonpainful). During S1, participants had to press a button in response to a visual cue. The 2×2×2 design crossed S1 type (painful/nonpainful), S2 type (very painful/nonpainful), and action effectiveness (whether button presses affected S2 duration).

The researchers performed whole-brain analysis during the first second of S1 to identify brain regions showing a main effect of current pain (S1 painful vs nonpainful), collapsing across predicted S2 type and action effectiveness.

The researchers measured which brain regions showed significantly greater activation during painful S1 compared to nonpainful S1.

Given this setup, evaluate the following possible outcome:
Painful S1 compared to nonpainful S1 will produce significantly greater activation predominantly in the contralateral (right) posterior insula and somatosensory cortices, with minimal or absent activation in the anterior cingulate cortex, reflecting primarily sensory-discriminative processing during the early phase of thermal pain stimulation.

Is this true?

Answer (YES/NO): NO